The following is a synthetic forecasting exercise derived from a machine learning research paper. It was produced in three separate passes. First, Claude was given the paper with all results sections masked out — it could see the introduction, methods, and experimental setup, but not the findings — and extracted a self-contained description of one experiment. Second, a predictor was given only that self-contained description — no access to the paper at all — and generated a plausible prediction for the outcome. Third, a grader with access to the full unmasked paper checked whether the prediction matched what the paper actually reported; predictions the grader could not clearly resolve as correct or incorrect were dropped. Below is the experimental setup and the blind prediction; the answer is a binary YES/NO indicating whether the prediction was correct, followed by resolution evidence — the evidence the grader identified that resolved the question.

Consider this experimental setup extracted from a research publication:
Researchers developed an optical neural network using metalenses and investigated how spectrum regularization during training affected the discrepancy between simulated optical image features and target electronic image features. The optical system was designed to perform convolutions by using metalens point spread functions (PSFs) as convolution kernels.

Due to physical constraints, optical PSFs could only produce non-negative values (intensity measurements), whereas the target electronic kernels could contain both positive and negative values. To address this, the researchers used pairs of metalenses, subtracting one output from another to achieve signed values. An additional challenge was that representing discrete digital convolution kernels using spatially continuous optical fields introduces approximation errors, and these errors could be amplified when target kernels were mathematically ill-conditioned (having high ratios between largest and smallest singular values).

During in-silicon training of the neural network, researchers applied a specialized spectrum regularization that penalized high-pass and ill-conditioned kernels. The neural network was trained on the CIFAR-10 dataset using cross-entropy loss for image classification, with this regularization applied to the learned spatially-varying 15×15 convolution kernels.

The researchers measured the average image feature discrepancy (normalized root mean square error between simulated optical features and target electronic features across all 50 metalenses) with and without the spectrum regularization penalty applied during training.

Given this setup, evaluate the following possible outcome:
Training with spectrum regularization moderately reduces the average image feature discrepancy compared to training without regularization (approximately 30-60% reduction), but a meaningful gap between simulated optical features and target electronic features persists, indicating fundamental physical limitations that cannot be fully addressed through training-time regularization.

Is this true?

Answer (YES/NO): YES